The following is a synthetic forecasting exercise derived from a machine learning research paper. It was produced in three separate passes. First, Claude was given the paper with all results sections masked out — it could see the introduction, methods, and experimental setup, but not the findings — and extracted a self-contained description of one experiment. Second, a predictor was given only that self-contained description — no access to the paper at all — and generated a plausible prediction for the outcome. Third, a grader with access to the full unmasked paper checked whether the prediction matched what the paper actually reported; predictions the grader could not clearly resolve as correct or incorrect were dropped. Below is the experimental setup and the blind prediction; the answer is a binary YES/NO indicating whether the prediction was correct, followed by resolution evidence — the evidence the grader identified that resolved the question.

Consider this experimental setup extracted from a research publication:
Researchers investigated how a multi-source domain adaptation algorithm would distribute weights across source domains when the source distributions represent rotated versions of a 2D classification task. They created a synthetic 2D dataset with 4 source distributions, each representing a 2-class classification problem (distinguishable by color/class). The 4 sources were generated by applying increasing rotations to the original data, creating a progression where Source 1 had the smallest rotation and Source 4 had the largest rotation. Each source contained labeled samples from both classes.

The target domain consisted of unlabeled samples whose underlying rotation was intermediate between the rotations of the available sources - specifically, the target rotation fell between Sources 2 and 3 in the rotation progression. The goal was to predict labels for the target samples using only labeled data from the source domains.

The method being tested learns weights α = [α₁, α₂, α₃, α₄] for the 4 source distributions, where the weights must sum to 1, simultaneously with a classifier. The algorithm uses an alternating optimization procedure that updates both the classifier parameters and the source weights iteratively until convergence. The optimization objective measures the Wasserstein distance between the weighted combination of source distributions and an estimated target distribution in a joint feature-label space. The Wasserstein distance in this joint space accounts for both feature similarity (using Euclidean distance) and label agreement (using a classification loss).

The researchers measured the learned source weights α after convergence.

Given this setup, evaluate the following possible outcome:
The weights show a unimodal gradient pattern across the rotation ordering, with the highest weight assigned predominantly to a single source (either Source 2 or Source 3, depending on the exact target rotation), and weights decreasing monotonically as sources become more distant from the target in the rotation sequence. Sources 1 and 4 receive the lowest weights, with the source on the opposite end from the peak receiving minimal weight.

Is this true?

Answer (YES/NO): NO